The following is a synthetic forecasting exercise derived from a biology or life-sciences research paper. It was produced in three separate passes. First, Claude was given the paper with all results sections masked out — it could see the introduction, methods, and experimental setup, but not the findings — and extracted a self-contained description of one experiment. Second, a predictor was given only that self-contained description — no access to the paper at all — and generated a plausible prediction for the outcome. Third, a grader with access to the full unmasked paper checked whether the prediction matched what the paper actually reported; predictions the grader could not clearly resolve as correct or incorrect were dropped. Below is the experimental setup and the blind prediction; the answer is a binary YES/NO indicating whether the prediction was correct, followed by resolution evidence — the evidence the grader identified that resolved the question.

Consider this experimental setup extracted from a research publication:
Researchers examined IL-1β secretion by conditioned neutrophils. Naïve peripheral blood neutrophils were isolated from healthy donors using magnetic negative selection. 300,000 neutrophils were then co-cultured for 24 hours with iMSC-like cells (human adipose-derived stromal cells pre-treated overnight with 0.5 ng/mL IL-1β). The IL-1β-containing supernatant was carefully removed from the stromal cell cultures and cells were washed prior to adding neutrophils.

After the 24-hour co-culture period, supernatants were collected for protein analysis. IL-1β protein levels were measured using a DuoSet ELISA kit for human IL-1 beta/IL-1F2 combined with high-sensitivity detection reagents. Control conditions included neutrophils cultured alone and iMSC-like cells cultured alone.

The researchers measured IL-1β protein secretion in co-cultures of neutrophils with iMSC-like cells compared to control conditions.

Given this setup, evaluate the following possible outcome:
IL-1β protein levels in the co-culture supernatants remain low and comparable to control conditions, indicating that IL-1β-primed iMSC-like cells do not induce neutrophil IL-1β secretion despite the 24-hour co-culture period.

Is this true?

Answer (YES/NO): NO